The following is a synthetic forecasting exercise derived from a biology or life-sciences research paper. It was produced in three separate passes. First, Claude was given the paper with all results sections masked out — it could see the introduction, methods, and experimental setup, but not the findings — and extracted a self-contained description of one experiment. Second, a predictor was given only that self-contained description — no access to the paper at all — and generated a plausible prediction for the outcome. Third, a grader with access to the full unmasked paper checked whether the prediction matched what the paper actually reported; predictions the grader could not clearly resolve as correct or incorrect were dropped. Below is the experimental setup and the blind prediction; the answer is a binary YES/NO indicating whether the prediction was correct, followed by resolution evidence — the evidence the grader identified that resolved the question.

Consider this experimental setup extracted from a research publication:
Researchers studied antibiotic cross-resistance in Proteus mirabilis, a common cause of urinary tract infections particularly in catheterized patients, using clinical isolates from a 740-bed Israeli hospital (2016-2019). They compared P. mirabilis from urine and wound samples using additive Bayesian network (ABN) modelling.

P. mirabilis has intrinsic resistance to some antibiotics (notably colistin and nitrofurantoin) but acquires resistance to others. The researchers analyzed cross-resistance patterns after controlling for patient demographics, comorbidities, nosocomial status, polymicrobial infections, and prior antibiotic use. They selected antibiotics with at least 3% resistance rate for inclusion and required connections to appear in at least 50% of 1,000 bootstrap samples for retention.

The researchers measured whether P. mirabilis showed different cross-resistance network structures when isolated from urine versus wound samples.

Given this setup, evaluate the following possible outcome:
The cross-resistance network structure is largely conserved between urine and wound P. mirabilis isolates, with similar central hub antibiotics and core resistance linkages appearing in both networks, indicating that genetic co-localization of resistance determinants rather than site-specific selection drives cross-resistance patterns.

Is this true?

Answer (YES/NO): NO